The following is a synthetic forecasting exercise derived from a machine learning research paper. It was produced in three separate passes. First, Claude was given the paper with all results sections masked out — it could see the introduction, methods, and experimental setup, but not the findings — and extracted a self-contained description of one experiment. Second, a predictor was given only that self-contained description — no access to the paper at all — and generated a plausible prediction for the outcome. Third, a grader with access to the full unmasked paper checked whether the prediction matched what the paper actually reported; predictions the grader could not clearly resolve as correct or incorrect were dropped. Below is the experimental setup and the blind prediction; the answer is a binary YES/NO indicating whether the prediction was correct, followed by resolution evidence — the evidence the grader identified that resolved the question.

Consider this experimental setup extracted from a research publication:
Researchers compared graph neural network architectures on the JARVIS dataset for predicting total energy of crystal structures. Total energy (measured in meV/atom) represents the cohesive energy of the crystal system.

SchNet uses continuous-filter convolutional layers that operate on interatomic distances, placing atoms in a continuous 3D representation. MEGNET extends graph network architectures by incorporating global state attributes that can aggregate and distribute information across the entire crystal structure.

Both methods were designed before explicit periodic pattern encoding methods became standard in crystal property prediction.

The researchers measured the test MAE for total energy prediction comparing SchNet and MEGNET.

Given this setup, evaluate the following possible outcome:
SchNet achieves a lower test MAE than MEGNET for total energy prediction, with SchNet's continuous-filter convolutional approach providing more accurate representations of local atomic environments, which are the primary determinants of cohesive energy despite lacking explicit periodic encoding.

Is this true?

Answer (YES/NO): YES